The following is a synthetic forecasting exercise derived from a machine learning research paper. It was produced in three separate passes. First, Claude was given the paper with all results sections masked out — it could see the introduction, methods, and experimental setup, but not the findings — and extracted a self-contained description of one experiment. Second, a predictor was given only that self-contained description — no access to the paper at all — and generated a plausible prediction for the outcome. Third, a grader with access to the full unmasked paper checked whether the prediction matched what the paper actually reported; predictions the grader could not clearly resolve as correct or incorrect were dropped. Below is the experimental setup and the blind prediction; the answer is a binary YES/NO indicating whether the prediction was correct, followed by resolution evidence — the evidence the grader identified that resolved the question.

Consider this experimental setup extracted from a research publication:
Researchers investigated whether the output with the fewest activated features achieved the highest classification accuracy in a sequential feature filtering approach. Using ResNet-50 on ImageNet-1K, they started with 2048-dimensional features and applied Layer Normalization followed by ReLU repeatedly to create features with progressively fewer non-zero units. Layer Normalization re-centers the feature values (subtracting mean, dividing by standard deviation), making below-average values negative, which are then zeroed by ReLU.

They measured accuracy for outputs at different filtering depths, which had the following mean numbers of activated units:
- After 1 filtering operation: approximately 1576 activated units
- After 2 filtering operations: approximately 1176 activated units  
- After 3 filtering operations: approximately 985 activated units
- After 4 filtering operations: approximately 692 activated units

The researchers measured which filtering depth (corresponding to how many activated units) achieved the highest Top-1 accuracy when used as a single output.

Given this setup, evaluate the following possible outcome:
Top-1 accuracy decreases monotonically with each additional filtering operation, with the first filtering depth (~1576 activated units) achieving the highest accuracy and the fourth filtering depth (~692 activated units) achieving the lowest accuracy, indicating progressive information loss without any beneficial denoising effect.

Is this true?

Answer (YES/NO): NO